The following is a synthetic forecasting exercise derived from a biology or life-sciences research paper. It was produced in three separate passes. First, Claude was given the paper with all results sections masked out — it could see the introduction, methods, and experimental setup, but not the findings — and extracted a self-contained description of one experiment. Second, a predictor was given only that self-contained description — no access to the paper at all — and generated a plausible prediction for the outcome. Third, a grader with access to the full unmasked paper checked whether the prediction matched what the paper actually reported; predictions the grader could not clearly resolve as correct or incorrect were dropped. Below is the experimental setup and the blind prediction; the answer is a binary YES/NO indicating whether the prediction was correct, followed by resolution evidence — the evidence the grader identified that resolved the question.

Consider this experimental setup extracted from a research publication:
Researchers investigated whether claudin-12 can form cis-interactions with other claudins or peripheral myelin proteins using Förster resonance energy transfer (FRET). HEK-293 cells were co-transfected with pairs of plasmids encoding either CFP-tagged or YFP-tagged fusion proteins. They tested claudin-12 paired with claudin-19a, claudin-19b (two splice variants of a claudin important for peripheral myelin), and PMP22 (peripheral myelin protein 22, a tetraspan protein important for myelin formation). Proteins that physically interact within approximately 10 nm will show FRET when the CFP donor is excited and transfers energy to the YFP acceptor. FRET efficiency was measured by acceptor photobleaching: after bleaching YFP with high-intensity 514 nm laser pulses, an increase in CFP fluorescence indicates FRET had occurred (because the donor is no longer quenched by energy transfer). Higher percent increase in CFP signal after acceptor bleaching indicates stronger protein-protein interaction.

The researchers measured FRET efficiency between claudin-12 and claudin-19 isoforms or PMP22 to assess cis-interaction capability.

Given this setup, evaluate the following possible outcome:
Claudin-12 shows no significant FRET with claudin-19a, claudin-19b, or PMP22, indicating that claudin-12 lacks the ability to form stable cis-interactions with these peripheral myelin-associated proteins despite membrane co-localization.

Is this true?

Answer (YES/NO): YES